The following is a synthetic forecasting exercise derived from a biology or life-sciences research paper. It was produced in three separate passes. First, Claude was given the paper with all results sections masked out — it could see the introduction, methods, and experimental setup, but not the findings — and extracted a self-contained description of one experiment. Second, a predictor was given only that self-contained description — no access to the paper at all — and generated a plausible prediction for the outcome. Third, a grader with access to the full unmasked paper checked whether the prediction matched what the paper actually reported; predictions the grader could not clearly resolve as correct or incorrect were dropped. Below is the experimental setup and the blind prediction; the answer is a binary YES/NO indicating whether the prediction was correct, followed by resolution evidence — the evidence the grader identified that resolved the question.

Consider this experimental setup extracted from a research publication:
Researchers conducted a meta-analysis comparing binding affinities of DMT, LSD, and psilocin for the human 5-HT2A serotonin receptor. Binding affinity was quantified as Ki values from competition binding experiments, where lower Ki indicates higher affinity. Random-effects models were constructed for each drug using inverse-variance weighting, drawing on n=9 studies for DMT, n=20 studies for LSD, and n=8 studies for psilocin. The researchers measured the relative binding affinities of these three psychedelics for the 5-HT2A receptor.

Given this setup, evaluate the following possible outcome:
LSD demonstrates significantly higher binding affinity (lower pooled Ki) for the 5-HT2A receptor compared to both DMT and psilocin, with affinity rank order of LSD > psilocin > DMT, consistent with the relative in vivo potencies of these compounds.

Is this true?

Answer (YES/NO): YES